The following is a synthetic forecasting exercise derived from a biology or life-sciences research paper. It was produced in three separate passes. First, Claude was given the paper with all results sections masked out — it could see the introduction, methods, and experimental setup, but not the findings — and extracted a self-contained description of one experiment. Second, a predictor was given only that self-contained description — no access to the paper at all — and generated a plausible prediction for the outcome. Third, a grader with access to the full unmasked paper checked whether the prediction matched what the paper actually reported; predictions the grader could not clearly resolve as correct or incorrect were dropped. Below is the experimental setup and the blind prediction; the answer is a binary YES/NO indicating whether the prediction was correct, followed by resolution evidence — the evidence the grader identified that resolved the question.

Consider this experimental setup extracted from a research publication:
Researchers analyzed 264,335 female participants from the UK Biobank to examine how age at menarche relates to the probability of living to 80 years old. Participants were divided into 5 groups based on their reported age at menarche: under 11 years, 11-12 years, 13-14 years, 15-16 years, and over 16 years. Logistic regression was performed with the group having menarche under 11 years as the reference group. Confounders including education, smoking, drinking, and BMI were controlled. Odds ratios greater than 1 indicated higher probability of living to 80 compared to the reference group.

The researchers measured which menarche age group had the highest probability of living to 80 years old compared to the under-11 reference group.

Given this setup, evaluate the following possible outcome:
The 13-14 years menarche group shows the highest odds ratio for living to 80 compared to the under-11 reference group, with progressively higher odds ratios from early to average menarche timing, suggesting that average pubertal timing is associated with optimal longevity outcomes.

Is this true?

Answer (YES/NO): YES